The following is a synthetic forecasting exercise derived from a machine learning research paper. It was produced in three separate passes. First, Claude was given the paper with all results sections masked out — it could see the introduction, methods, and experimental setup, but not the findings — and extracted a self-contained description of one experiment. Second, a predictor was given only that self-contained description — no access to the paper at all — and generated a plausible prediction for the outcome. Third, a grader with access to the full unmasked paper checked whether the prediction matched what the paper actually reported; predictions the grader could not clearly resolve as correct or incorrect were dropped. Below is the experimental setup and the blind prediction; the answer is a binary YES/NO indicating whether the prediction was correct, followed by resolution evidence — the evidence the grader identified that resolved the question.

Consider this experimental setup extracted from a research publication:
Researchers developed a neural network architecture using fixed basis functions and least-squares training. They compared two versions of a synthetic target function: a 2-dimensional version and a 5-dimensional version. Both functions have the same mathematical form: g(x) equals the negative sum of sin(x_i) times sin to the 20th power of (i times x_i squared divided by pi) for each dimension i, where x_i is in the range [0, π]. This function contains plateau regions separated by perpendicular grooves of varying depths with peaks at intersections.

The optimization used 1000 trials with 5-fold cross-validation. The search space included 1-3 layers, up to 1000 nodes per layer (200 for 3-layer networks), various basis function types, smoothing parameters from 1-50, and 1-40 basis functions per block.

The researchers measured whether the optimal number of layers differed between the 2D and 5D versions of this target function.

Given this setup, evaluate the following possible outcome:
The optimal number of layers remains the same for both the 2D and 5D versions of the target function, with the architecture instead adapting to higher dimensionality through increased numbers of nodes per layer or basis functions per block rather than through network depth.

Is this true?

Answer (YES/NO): YES